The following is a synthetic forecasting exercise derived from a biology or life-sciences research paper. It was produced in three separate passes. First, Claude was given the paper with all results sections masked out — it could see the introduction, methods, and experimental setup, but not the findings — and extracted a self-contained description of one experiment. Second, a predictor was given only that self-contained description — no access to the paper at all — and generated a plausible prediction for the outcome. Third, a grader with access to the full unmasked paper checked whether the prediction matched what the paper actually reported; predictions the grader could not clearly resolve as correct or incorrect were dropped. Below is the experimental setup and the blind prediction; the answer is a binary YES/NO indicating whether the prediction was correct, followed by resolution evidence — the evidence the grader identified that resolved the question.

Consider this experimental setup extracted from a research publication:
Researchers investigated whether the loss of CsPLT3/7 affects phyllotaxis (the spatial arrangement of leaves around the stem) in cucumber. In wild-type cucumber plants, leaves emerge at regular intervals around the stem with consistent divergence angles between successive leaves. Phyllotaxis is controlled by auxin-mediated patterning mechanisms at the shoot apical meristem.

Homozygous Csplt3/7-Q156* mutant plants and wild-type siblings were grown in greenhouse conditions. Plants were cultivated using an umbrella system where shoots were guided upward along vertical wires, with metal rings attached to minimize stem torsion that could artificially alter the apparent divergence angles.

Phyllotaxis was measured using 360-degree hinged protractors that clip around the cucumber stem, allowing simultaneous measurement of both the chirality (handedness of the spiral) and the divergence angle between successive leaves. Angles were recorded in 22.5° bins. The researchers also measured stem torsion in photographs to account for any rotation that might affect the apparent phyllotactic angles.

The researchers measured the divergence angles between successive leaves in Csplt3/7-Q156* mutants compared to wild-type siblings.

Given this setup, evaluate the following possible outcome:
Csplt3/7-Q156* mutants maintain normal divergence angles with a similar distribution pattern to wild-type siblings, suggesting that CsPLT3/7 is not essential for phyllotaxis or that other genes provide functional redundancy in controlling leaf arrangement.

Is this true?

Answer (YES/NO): NO